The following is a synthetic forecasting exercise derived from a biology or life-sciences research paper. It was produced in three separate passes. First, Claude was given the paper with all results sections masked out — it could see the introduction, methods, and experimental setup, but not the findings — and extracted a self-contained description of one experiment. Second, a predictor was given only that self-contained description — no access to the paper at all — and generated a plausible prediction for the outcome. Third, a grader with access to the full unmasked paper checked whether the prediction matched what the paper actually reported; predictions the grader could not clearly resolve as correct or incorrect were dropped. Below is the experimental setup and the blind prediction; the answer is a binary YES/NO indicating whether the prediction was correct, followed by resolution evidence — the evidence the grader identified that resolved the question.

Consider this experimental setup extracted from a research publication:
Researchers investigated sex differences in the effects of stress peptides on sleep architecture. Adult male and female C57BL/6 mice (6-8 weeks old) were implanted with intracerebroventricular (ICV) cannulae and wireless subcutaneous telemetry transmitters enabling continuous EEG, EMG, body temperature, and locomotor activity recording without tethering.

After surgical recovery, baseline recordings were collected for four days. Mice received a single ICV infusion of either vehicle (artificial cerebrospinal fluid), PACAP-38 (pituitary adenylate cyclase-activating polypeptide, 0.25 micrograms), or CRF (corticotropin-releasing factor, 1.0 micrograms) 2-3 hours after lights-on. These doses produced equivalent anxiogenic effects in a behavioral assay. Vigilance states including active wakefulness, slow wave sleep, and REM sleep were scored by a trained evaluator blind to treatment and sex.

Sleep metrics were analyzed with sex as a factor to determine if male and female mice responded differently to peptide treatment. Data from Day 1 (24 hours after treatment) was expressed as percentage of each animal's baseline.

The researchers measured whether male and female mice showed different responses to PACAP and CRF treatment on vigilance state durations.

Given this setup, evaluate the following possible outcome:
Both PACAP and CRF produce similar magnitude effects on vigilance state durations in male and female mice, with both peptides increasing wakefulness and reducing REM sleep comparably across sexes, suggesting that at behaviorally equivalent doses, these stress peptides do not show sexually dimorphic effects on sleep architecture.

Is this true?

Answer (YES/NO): NO